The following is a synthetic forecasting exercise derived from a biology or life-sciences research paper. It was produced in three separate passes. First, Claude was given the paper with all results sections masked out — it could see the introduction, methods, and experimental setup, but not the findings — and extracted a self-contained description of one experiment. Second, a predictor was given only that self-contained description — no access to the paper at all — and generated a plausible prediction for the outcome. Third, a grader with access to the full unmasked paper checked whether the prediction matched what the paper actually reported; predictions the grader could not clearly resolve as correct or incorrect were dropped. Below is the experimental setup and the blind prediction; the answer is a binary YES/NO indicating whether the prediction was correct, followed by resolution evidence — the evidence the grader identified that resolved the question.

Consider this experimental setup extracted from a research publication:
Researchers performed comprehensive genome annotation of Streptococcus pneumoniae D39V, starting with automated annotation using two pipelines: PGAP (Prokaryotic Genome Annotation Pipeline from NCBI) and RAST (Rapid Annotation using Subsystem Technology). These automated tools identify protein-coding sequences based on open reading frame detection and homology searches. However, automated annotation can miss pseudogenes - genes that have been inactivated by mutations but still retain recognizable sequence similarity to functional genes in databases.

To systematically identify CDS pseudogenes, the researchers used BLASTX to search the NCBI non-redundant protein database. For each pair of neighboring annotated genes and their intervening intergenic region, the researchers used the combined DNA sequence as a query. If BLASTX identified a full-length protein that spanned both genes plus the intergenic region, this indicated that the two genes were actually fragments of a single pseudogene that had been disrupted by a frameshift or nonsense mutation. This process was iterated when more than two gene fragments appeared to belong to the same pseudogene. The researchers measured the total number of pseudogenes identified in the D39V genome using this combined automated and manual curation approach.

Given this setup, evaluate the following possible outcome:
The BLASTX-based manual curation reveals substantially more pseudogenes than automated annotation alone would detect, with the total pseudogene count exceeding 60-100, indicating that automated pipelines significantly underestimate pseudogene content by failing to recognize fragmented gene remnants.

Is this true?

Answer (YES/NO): YES